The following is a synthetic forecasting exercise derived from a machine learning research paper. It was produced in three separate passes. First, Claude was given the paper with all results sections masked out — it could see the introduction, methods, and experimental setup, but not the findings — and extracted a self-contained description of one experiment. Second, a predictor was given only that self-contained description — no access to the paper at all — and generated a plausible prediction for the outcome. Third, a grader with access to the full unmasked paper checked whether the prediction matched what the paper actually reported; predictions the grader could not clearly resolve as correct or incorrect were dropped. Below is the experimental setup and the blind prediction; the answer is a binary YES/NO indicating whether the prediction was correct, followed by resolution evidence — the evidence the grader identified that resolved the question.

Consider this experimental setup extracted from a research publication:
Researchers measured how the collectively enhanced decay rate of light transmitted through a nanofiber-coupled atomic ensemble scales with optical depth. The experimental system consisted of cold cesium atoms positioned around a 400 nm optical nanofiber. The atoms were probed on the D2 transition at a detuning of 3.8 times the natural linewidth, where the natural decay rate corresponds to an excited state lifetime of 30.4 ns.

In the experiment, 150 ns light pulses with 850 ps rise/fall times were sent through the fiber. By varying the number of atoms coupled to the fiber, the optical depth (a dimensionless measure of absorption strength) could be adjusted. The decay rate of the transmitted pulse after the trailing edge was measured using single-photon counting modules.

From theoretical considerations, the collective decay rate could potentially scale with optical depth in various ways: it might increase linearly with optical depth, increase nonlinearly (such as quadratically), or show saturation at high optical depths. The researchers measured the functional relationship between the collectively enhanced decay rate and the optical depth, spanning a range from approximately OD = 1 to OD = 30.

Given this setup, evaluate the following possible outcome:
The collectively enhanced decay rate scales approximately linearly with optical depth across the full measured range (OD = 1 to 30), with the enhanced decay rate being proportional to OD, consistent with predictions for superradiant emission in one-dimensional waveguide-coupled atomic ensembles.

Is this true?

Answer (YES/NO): YES